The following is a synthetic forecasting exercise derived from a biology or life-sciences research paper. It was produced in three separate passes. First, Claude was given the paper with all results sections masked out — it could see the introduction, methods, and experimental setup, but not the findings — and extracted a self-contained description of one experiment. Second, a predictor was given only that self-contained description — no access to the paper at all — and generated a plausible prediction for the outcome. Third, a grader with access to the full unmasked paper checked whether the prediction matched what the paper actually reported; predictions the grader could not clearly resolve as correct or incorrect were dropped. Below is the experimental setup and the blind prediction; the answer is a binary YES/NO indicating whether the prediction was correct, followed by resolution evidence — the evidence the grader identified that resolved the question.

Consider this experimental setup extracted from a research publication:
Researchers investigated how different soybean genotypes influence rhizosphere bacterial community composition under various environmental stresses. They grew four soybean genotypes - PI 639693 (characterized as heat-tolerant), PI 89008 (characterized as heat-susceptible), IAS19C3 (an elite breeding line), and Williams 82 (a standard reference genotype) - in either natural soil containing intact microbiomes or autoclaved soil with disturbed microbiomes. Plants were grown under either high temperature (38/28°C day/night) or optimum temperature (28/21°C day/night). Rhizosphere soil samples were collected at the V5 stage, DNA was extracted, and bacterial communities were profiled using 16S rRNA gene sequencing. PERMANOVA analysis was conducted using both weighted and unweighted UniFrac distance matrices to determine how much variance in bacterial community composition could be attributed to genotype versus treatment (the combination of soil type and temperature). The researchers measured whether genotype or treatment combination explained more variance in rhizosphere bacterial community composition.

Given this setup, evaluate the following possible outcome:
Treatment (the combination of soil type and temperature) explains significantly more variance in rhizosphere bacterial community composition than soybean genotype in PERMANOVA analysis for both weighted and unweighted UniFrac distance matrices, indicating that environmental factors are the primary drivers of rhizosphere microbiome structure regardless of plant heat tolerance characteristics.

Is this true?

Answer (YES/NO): YES